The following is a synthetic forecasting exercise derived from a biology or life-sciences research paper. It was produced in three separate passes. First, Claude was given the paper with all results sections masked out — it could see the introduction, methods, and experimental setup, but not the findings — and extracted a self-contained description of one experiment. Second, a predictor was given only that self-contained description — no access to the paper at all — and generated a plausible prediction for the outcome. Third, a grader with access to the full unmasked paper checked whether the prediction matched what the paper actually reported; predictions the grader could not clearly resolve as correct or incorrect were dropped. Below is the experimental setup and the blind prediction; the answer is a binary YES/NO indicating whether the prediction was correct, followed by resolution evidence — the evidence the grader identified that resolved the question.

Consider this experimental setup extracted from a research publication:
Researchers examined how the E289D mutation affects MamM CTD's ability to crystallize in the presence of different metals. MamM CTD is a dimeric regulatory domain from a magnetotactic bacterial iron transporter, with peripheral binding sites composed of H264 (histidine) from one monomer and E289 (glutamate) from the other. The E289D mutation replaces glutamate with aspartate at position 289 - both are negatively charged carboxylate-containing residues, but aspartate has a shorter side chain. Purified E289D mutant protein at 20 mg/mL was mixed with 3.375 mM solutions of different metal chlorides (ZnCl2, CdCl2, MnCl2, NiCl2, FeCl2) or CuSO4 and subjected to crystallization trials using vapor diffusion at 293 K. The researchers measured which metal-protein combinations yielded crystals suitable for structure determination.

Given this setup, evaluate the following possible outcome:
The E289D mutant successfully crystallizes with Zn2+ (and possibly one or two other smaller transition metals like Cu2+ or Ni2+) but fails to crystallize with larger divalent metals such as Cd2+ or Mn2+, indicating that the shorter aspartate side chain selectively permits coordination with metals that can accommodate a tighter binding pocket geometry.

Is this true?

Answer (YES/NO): NO